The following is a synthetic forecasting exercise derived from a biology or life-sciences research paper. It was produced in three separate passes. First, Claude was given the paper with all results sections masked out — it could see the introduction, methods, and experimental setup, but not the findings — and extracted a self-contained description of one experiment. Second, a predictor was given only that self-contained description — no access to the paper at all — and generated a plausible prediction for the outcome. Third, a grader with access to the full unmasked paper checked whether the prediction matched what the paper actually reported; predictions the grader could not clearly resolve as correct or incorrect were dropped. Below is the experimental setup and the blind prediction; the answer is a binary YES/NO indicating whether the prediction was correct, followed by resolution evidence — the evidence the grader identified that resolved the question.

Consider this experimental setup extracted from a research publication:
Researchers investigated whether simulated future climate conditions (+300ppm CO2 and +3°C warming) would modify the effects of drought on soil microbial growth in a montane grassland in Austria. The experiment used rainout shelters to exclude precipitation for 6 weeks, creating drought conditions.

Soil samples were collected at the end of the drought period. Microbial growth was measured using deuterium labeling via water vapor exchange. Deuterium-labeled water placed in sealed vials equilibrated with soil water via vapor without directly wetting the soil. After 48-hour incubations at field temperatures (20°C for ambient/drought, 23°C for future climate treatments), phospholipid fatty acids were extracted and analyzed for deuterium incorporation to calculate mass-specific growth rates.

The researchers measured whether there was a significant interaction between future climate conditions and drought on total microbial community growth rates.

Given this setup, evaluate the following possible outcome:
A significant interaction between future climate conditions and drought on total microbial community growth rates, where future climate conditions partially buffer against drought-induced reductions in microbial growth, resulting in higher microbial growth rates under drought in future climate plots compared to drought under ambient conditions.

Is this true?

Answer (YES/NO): NO